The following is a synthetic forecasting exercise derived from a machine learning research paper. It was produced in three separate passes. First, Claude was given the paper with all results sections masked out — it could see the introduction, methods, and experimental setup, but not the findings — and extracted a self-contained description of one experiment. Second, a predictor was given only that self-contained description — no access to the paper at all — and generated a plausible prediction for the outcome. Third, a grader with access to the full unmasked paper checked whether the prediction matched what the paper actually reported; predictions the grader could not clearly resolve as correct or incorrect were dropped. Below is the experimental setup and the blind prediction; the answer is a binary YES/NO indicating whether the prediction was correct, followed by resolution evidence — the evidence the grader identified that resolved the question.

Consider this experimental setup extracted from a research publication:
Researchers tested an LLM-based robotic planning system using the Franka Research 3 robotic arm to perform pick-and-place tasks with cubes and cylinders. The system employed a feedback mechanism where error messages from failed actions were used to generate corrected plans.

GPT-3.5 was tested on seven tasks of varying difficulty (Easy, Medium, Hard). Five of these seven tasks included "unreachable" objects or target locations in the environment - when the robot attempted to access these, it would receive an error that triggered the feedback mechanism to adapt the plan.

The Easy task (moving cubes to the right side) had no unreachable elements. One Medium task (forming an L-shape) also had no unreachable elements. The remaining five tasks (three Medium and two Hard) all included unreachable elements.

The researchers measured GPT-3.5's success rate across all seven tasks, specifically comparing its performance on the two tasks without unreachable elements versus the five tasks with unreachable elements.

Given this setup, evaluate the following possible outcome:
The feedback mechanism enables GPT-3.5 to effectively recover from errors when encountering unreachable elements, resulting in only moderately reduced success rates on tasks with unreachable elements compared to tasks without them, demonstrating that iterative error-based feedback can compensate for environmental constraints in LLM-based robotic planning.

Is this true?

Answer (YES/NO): NO